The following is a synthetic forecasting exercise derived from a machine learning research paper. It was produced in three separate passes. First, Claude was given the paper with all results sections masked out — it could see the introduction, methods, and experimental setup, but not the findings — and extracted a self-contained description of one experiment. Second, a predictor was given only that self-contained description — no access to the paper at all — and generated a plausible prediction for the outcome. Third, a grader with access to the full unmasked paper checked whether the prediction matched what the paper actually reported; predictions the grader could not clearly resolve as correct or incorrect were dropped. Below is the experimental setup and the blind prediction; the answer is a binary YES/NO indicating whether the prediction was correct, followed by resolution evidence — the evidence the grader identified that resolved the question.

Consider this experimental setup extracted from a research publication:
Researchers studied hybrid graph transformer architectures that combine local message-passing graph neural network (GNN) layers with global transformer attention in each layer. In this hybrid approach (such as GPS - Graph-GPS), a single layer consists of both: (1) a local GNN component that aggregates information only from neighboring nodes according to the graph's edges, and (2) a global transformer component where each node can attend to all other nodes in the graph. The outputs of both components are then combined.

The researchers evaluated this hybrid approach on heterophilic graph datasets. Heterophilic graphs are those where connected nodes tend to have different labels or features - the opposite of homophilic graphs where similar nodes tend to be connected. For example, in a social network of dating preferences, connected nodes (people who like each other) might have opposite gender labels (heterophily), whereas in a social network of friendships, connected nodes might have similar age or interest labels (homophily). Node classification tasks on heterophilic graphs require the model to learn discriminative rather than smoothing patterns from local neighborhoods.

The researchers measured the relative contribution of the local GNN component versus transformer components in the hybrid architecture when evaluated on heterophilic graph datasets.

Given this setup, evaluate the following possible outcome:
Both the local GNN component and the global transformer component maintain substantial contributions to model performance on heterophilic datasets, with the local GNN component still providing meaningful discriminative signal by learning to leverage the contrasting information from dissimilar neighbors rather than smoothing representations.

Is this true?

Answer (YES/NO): NO